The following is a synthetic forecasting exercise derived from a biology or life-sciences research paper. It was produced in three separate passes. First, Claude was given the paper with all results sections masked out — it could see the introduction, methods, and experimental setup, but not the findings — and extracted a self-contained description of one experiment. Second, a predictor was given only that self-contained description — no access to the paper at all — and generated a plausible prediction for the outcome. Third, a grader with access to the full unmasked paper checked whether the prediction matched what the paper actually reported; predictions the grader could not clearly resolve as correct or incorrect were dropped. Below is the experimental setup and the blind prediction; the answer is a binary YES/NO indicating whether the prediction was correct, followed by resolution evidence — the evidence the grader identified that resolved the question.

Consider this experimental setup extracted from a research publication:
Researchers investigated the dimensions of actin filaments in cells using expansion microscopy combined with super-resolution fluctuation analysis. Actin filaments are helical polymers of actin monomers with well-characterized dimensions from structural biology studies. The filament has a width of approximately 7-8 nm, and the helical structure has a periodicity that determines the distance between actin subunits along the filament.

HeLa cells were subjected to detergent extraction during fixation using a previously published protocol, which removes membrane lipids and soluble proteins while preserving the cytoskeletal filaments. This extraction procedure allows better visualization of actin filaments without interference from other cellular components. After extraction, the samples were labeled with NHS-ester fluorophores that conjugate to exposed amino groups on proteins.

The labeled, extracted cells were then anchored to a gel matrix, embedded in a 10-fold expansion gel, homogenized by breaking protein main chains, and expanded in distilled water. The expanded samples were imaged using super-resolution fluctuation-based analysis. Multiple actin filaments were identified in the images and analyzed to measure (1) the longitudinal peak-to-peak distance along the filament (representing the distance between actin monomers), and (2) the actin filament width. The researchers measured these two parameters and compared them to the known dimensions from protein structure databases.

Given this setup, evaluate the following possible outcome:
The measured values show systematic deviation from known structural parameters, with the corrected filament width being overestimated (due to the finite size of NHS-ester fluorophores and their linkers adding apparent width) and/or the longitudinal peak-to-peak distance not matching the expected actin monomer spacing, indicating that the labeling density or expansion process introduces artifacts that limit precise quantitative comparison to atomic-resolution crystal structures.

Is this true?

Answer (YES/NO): NO